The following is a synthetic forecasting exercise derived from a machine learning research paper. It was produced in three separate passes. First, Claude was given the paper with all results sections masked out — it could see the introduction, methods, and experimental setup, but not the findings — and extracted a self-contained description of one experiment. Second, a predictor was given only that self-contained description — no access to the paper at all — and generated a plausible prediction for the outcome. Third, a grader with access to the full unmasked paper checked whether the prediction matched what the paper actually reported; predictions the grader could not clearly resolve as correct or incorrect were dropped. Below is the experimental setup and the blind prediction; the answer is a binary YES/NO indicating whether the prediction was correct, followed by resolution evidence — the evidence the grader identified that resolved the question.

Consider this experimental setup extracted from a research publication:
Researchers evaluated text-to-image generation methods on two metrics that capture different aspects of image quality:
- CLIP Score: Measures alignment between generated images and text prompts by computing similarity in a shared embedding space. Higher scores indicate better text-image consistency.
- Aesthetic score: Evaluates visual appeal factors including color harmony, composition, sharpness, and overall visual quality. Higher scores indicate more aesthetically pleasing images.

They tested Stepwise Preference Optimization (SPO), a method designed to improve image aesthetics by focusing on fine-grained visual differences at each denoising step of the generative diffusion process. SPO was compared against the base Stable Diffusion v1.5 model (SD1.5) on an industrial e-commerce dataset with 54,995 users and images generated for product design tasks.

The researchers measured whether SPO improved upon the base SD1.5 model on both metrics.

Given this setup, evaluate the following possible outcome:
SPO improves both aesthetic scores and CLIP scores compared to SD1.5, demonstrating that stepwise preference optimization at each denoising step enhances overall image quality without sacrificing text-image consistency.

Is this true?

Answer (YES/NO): NO